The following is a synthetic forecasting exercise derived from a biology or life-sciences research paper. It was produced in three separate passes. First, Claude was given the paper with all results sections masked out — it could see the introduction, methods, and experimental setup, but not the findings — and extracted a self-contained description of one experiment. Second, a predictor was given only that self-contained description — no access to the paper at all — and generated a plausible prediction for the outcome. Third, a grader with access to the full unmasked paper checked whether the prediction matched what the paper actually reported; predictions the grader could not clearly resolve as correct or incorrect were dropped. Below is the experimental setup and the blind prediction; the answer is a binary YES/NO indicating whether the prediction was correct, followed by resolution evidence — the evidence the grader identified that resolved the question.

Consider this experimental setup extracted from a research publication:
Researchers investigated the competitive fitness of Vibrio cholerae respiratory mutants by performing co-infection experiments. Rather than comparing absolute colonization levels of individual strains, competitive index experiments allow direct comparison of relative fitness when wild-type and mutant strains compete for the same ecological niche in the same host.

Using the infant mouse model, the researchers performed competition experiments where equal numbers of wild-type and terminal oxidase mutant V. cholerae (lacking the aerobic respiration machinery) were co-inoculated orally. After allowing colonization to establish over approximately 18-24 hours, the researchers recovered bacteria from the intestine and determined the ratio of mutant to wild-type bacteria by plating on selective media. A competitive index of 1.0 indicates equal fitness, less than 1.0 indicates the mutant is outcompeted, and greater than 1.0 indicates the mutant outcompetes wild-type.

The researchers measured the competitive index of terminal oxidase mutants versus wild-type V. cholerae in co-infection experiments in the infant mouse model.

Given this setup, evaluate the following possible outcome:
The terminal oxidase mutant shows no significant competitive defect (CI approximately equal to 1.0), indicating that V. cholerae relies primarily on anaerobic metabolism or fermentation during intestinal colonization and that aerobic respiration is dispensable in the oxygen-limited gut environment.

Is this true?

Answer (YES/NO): NO